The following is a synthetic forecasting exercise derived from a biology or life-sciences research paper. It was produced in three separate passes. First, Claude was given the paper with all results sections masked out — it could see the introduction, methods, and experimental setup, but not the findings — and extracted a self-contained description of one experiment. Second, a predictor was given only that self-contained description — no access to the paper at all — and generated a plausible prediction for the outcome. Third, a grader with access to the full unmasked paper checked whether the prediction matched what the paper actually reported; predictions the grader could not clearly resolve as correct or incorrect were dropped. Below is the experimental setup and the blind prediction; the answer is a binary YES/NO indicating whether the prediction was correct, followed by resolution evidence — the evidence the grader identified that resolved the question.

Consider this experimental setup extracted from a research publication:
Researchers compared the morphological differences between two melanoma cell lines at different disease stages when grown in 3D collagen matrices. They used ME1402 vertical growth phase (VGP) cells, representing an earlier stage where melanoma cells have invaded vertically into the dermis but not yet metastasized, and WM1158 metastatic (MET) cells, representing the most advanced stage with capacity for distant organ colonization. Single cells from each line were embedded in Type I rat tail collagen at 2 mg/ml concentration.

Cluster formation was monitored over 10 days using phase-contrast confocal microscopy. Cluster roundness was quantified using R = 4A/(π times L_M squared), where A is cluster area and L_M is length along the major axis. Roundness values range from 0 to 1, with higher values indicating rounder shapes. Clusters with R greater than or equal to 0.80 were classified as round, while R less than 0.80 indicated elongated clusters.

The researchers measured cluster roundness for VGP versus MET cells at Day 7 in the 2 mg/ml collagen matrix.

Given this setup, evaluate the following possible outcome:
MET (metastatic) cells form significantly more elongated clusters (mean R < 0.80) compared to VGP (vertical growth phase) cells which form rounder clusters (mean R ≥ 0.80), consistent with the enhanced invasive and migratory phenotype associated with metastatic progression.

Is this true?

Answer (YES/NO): NO